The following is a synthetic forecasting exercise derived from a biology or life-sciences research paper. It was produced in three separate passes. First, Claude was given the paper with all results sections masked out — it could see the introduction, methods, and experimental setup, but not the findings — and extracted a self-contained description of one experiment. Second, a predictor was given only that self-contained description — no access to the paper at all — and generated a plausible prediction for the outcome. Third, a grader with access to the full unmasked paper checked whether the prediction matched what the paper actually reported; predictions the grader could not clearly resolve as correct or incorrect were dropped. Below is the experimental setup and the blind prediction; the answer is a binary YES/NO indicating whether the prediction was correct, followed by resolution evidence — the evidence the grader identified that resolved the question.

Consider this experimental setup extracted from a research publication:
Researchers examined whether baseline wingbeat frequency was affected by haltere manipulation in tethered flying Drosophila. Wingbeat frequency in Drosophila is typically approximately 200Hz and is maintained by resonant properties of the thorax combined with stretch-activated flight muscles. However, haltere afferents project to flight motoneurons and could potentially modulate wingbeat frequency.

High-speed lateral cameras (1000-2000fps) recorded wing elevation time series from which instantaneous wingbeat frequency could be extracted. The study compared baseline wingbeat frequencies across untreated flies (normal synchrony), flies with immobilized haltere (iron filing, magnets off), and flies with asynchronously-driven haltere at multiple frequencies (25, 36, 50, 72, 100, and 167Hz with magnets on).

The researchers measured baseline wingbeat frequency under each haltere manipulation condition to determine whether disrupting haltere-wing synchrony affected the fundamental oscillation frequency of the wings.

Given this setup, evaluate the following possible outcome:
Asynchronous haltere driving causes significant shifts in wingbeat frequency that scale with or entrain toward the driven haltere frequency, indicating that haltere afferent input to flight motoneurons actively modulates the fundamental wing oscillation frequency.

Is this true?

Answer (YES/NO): NO